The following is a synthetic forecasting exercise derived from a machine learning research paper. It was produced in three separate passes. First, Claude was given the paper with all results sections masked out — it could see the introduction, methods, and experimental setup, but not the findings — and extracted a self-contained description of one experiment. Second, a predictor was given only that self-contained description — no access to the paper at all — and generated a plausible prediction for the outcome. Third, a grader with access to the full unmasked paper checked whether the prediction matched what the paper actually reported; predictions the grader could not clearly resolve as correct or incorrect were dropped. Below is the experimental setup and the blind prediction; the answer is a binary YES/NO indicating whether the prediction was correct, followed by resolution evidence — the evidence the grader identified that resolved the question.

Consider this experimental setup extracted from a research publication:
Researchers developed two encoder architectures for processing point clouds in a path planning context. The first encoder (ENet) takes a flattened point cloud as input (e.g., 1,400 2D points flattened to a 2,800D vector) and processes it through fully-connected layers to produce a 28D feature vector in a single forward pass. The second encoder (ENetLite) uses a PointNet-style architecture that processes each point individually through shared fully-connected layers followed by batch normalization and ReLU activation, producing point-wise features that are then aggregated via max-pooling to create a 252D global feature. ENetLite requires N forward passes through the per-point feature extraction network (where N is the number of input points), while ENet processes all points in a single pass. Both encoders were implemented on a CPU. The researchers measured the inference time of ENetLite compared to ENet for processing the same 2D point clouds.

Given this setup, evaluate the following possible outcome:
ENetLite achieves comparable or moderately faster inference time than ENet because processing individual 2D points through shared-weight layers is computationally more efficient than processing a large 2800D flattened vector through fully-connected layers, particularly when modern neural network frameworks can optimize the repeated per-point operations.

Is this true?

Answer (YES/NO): NO